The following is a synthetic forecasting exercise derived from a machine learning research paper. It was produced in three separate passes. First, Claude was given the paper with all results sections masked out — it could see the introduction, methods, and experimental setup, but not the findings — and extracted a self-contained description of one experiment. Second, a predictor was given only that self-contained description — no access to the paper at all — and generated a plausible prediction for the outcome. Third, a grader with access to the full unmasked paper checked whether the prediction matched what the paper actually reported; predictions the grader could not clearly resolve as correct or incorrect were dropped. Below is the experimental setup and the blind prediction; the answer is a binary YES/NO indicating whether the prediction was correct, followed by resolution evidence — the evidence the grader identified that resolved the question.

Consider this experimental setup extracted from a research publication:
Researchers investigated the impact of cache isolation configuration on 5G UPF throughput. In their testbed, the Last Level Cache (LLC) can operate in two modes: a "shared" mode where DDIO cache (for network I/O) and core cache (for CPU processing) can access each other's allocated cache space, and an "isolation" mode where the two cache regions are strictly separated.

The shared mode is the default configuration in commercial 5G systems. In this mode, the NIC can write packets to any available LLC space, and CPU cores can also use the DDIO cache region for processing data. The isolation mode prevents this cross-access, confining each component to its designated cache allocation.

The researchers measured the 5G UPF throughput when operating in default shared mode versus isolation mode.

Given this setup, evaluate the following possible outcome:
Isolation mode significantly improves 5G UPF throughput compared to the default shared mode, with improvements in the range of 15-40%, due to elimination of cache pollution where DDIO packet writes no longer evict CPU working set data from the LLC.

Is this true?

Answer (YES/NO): NO